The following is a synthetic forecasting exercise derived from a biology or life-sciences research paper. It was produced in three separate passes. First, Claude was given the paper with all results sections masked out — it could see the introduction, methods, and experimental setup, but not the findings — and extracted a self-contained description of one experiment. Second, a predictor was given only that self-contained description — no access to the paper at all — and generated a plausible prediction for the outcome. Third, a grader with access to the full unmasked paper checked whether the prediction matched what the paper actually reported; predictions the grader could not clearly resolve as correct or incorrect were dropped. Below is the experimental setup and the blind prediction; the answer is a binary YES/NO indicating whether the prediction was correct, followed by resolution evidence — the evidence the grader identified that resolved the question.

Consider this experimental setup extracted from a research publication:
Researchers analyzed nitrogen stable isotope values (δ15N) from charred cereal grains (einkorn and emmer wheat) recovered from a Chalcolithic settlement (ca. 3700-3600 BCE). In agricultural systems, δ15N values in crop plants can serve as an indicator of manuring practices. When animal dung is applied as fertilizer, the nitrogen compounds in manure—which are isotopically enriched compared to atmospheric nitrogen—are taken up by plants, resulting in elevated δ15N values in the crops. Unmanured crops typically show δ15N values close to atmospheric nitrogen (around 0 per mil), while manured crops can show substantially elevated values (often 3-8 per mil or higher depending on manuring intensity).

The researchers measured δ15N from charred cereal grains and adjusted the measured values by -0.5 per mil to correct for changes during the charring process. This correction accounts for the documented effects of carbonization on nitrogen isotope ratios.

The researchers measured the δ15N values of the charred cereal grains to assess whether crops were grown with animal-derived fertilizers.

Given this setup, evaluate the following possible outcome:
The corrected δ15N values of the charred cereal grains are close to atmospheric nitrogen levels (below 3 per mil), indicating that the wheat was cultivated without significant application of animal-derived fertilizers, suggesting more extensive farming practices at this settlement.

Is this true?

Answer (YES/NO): NO